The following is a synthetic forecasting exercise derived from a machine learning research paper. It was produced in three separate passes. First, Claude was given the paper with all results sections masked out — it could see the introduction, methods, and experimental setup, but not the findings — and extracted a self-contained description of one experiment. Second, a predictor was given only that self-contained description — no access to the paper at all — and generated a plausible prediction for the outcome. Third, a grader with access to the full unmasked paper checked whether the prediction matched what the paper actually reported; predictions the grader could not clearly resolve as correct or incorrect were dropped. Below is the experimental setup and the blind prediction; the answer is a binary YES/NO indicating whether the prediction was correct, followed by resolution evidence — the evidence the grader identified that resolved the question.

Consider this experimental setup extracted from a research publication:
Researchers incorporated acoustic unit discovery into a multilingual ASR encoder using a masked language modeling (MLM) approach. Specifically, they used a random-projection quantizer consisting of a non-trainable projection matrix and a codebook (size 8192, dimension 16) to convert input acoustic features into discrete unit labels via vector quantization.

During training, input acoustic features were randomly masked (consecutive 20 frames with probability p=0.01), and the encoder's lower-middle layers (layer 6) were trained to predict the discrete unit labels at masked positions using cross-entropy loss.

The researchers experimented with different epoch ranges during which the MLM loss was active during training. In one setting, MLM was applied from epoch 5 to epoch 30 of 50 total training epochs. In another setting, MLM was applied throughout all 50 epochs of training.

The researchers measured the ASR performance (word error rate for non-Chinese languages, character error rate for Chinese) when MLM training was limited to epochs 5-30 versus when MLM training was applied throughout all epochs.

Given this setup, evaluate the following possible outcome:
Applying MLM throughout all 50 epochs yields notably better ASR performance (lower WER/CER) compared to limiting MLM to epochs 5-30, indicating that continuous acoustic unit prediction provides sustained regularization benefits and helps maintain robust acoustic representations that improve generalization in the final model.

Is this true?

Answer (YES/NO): NO